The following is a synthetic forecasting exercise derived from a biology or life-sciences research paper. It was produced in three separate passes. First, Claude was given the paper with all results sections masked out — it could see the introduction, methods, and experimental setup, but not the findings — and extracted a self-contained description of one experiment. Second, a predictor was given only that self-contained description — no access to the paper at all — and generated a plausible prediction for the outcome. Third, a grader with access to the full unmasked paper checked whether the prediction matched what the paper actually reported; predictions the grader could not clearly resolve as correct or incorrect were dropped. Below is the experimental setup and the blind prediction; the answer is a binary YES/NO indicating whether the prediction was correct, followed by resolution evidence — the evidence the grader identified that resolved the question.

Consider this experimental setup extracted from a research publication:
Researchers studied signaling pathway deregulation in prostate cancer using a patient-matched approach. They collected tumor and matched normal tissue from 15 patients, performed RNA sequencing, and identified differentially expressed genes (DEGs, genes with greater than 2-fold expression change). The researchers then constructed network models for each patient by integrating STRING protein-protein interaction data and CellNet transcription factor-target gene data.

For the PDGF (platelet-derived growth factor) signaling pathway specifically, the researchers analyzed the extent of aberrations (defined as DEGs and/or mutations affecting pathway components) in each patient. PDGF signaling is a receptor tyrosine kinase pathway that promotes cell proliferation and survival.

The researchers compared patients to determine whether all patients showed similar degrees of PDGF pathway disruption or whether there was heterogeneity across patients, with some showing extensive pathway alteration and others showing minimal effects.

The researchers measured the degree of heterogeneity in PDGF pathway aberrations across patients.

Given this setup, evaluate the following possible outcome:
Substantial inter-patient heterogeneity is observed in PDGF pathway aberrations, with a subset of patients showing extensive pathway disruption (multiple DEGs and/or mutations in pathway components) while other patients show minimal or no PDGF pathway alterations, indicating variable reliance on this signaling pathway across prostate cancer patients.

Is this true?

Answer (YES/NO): YES